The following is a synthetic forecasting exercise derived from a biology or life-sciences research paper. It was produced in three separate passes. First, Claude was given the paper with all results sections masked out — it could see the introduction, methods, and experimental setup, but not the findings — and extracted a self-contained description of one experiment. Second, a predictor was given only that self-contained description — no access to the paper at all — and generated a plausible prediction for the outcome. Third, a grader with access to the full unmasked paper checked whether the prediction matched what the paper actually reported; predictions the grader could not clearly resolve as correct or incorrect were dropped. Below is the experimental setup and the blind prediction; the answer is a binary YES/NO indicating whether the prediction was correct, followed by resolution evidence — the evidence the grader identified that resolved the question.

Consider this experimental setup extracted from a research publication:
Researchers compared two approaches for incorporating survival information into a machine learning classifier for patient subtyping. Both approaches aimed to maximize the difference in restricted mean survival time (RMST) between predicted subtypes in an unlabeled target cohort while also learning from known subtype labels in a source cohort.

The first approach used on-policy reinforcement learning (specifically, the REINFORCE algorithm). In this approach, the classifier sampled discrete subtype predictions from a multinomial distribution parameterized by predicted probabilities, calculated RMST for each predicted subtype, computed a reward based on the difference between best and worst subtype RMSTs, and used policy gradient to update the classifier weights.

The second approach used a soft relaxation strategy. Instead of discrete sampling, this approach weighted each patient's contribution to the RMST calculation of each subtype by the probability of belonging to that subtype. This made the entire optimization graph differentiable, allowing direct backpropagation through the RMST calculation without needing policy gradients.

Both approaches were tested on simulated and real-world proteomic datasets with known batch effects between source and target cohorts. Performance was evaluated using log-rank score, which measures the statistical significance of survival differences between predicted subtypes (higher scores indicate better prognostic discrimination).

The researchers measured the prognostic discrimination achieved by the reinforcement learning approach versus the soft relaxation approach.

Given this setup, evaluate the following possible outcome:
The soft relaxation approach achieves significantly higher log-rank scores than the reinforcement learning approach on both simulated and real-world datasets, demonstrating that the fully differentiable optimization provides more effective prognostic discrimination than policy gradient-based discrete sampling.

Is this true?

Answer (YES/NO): NO